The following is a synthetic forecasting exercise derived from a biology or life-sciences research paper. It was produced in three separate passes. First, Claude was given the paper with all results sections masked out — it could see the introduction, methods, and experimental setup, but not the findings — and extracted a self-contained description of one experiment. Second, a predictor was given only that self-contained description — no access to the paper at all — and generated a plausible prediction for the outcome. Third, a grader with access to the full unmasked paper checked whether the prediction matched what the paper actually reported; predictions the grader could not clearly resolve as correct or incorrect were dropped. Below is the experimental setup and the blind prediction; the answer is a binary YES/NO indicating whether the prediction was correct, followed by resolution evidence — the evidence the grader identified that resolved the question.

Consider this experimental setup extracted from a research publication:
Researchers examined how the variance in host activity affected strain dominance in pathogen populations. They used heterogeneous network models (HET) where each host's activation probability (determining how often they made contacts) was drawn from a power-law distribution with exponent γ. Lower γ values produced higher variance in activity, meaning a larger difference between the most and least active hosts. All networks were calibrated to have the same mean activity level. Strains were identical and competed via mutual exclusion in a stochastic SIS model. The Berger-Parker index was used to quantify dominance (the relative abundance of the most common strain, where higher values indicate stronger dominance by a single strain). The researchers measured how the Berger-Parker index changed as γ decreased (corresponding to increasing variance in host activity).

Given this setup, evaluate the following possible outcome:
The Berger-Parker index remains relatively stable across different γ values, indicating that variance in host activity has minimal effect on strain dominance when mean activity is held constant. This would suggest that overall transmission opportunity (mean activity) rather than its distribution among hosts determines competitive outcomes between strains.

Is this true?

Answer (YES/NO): NO